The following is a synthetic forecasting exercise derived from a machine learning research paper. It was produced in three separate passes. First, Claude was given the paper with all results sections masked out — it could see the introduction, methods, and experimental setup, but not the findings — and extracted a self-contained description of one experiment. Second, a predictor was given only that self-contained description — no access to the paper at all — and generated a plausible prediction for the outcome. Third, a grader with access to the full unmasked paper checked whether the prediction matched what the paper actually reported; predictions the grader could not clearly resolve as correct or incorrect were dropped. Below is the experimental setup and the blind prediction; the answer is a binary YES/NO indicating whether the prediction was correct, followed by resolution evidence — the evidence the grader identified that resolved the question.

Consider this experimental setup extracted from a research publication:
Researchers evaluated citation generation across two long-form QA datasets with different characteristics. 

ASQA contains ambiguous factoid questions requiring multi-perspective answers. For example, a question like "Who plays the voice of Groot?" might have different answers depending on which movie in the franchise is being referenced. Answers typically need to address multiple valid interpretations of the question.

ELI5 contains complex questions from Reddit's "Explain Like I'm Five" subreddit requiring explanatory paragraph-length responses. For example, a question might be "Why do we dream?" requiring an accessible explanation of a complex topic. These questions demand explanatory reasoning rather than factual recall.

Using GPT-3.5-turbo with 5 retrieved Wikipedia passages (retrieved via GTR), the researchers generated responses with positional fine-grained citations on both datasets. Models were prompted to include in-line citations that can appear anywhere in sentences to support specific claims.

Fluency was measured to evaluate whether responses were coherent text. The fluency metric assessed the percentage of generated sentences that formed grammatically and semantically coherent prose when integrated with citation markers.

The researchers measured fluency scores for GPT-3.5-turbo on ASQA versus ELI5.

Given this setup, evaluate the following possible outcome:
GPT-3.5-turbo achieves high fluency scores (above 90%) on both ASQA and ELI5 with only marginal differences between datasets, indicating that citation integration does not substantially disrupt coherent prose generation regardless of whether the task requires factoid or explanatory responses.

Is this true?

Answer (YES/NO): NO